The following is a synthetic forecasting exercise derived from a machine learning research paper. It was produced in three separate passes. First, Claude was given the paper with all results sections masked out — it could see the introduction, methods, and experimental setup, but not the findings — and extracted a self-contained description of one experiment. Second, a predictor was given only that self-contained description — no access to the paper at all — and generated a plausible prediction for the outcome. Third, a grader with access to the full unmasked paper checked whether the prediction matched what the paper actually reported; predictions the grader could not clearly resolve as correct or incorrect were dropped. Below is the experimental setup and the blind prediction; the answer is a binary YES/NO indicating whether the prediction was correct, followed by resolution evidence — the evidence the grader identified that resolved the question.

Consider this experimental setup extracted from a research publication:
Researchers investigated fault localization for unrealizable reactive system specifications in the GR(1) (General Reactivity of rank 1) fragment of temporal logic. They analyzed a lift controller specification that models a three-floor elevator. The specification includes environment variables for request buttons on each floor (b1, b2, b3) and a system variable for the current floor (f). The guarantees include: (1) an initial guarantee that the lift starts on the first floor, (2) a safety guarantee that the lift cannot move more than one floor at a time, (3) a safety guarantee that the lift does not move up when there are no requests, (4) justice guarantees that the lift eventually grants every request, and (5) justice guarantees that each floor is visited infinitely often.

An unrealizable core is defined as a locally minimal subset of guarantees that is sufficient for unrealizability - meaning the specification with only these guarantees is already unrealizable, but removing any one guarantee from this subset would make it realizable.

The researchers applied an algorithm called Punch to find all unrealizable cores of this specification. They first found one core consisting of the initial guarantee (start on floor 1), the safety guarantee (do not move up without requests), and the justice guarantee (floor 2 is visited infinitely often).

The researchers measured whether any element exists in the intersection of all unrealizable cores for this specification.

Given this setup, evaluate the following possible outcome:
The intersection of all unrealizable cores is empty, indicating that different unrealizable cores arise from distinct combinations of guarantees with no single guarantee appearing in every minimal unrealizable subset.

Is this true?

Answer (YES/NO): NO